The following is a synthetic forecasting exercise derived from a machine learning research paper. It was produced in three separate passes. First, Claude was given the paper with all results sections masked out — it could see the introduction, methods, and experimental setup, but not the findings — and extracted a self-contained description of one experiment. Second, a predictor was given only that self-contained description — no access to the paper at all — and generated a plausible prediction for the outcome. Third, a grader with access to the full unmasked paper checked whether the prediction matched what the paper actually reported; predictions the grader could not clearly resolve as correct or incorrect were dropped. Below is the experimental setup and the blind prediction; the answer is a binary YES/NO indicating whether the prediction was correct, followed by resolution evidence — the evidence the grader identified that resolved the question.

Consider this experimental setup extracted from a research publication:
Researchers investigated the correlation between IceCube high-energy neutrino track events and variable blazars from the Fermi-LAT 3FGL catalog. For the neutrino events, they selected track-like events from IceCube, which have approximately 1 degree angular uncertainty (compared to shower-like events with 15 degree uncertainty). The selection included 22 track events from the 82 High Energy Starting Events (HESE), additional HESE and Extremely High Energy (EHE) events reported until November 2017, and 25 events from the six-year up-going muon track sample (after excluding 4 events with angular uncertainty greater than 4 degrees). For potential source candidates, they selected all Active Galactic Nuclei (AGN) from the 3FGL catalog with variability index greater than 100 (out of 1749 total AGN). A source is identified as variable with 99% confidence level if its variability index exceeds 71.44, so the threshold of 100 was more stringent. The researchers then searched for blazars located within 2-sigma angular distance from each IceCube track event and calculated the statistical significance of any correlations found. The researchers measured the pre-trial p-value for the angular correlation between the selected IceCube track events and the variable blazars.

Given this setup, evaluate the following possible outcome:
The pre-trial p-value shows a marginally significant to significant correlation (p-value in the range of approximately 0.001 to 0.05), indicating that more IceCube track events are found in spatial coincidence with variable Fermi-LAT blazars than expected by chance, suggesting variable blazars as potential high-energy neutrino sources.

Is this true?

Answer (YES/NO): NO